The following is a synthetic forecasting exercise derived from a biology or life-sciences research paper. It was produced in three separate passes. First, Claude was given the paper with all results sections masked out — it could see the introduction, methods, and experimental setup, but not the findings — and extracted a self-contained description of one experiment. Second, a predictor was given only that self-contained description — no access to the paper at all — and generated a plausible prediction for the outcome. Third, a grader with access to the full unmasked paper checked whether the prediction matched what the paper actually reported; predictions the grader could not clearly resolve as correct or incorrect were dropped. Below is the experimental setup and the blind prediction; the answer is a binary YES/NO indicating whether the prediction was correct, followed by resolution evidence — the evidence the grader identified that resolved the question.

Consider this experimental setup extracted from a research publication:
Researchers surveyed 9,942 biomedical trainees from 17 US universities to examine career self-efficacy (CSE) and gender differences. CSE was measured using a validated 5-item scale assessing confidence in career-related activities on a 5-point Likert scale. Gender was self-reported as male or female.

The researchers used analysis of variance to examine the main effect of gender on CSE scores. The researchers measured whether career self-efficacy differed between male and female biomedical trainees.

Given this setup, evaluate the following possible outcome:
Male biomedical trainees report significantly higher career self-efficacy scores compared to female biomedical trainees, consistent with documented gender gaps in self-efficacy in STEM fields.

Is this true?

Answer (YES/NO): YES